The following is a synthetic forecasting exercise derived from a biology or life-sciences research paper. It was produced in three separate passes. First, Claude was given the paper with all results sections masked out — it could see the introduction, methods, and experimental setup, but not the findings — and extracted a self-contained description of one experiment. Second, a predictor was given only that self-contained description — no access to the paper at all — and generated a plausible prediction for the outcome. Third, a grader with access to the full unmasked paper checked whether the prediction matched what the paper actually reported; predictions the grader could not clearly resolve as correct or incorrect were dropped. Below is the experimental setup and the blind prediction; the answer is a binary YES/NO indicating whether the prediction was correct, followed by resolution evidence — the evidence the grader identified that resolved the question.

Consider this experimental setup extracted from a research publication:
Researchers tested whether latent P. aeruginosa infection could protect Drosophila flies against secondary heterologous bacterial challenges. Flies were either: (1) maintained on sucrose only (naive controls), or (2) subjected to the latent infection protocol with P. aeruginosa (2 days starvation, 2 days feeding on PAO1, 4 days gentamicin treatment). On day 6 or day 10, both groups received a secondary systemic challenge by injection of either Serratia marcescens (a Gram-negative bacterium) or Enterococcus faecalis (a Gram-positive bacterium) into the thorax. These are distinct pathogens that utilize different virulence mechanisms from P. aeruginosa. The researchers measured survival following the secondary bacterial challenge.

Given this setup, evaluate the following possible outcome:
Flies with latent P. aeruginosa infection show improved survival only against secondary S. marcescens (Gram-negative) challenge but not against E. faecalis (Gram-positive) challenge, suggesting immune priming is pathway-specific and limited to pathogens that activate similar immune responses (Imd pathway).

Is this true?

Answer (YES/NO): NO